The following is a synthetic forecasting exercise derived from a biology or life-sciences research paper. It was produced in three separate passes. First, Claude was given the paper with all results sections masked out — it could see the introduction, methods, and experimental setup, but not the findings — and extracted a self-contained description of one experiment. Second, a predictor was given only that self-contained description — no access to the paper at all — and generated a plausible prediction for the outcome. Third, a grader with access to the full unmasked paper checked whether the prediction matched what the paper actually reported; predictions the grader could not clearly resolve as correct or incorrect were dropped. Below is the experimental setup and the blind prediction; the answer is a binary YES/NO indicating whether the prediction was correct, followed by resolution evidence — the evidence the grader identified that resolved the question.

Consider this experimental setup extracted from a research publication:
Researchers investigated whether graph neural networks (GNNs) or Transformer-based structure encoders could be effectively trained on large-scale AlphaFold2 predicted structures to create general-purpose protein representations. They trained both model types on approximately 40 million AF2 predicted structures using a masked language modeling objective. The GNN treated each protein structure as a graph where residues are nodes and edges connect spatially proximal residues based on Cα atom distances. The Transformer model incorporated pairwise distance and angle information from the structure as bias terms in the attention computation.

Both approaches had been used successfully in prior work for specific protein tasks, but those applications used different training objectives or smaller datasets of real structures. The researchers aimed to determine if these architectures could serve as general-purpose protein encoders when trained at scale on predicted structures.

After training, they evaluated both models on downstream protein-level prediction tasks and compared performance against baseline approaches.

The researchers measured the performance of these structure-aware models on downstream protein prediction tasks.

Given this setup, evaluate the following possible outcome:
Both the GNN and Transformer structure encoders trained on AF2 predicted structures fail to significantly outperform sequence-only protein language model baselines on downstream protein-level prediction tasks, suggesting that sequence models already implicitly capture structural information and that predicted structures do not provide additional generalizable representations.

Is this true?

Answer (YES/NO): NO